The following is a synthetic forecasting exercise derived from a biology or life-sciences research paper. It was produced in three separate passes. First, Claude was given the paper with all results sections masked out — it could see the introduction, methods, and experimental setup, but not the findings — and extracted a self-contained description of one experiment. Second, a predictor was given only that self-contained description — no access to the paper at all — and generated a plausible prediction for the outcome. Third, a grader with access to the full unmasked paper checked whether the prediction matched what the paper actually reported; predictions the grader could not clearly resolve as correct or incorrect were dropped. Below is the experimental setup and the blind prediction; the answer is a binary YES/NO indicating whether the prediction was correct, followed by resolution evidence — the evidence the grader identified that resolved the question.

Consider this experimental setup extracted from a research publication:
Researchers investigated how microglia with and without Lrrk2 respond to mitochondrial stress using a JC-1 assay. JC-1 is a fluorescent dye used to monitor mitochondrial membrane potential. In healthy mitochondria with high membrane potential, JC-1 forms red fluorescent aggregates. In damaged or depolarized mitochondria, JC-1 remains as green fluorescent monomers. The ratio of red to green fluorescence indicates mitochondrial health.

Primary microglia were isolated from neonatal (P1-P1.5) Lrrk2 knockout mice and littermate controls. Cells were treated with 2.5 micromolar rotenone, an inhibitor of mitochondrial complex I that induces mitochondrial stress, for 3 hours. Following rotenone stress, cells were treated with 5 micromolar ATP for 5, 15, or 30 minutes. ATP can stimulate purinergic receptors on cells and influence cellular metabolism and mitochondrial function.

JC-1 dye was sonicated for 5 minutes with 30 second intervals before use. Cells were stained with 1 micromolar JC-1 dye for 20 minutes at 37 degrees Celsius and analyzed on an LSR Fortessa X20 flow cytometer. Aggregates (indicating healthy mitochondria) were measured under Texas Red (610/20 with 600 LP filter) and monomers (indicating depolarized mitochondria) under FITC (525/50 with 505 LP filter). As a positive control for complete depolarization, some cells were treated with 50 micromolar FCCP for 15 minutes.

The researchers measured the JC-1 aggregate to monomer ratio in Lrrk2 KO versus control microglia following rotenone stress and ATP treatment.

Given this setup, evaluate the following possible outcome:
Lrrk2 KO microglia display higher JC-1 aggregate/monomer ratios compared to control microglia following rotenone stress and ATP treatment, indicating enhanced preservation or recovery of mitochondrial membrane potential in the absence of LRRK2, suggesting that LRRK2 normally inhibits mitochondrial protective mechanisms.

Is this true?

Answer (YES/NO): YES